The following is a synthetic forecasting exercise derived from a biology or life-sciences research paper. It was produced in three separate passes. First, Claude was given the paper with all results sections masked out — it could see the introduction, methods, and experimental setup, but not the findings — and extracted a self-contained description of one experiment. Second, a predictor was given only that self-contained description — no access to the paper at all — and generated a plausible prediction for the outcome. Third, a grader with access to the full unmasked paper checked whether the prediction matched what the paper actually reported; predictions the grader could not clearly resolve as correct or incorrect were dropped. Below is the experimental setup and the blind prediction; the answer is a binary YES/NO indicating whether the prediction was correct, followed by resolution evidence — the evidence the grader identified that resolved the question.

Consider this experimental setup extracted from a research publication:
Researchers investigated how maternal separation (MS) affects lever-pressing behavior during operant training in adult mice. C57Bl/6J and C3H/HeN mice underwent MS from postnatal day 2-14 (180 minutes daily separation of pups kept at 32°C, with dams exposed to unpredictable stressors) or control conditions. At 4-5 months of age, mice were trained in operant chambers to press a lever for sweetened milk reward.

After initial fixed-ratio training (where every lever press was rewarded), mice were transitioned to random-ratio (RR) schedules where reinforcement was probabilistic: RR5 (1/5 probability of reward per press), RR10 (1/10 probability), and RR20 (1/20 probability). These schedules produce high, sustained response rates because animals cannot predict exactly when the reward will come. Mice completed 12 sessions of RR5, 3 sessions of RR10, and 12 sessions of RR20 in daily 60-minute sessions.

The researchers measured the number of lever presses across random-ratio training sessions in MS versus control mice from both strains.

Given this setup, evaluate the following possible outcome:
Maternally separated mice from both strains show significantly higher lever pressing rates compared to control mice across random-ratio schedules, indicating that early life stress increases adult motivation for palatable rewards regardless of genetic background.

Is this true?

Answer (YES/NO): NO